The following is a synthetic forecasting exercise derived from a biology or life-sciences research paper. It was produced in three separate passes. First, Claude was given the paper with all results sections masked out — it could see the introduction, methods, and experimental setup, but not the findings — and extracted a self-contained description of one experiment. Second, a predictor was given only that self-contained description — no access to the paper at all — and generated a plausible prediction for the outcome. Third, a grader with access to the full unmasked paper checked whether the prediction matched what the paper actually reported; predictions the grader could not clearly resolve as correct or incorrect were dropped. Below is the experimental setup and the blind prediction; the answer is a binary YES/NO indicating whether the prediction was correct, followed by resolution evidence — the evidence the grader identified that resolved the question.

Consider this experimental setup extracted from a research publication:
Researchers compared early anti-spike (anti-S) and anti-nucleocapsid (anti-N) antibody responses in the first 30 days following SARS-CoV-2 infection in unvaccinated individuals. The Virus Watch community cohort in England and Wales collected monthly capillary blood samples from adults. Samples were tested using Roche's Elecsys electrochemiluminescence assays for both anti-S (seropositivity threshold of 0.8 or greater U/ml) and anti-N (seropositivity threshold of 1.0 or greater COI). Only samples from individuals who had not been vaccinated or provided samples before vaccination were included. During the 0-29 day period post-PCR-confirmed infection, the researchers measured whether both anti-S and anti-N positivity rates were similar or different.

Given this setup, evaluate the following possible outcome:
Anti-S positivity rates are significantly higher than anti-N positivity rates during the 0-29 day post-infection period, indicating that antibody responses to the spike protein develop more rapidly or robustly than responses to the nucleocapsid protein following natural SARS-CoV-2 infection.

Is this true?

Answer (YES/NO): NO